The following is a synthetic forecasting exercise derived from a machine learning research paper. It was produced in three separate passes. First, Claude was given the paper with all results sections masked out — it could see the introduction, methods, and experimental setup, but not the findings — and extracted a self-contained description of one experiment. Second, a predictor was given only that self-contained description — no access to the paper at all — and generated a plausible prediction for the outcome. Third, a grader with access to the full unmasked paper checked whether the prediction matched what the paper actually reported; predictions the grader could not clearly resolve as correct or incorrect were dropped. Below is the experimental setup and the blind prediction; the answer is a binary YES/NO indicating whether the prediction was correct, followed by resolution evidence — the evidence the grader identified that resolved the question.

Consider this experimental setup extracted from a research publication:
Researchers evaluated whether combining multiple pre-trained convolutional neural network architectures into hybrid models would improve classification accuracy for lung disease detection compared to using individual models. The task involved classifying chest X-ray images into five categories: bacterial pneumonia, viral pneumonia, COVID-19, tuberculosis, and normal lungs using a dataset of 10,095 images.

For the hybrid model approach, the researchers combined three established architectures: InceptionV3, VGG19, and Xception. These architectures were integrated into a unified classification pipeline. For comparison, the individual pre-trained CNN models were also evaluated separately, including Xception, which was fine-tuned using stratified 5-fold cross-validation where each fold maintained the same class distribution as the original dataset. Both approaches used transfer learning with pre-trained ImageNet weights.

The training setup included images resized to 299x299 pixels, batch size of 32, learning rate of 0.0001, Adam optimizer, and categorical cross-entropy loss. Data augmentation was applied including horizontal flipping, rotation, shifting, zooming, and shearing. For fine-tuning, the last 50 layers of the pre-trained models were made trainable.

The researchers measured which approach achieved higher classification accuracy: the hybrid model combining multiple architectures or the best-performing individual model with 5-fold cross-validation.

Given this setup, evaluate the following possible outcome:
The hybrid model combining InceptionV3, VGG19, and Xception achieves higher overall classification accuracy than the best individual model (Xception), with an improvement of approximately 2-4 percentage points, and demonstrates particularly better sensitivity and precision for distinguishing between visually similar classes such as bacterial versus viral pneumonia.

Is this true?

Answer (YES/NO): NO